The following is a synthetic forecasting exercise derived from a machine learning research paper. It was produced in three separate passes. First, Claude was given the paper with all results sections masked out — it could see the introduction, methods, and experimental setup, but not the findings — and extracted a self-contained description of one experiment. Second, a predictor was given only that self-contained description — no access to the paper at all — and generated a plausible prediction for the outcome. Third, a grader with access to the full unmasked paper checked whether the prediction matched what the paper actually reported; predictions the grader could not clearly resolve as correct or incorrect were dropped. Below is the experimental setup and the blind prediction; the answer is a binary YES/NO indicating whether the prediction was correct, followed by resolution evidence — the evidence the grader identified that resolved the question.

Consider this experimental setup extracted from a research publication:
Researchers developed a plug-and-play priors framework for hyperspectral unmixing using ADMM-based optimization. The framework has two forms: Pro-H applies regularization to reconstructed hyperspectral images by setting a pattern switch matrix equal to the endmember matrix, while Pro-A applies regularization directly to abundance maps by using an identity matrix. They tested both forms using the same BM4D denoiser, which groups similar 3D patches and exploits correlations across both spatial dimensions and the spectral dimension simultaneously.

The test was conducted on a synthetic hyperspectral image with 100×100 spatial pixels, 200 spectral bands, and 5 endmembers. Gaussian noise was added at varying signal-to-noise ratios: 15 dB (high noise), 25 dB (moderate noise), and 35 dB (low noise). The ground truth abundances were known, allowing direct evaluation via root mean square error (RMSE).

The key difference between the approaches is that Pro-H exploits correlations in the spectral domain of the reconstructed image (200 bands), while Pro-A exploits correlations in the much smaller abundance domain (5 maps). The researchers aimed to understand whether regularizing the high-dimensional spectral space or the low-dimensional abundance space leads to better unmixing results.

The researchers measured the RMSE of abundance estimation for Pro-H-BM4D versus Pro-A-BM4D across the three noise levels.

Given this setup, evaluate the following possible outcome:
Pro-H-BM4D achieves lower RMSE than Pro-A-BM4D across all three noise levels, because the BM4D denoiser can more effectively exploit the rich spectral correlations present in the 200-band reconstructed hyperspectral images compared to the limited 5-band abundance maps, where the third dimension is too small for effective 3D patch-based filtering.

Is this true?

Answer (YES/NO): YES